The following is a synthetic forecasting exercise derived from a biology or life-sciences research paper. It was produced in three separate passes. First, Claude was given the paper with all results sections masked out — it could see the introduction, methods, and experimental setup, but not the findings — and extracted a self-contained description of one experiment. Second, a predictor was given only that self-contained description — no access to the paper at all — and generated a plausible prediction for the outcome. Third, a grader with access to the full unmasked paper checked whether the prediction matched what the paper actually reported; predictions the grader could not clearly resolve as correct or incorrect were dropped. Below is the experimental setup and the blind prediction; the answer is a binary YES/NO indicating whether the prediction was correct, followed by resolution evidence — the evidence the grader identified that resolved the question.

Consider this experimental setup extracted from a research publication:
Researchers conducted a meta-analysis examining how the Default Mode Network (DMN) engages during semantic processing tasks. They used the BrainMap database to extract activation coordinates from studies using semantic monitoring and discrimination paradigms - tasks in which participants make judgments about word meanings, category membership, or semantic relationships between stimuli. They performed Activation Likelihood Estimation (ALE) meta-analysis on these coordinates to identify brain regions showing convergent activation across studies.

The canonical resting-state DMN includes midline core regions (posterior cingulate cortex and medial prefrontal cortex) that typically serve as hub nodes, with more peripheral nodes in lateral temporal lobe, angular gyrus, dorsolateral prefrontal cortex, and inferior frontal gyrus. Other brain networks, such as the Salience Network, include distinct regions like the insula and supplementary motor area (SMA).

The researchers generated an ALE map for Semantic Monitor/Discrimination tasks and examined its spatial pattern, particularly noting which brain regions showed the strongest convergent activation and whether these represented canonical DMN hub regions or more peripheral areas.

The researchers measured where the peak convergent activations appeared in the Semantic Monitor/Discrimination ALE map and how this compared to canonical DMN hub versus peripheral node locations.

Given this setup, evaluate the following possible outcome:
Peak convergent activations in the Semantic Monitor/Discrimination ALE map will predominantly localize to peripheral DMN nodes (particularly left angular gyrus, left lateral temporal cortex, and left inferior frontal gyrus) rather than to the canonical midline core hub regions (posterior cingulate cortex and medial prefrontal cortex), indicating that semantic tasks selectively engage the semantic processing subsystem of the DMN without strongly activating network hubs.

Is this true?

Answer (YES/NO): NO